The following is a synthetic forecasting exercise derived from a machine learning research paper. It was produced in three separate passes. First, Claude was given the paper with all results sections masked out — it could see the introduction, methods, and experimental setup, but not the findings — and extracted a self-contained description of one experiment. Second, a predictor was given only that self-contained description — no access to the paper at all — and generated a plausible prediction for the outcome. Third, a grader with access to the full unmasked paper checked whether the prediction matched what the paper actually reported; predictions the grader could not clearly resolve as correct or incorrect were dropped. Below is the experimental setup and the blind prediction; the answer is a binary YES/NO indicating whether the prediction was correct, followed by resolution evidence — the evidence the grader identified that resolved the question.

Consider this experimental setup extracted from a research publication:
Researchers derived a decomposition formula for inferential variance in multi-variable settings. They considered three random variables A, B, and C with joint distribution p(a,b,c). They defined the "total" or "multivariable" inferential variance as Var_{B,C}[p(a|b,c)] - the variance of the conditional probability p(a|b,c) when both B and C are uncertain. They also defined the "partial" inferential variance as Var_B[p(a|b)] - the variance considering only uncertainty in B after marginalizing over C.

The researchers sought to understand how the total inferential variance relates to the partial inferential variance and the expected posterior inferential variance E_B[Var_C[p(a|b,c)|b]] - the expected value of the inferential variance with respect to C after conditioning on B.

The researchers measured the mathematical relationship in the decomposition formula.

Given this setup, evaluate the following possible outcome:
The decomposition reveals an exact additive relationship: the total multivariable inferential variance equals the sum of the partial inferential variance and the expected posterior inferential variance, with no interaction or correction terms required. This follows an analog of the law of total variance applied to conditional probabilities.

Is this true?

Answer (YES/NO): YES